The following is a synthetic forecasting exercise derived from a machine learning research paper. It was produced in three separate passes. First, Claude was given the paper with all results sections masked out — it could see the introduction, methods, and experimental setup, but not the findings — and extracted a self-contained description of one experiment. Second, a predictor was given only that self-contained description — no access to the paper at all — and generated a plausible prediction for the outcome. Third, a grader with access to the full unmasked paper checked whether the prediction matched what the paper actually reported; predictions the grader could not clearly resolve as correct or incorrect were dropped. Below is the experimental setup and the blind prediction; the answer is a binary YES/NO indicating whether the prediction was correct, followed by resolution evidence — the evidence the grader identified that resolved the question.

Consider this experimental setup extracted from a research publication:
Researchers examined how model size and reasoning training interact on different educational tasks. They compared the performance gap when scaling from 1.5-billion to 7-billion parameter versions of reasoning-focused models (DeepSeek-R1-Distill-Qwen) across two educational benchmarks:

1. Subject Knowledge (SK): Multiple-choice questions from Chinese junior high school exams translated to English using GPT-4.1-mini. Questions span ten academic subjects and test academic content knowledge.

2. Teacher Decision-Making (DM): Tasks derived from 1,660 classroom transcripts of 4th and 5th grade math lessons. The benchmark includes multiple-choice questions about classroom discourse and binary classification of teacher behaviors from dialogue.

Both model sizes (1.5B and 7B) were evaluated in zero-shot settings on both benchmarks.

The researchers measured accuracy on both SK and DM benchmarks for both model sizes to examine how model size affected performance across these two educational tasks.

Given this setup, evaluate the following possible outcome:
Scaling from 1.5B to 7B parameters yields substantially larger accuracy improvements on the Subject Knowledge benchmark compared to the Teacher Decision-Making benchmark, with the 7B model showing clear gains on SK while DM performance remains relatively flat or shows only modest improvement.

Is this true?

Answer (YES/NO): NO